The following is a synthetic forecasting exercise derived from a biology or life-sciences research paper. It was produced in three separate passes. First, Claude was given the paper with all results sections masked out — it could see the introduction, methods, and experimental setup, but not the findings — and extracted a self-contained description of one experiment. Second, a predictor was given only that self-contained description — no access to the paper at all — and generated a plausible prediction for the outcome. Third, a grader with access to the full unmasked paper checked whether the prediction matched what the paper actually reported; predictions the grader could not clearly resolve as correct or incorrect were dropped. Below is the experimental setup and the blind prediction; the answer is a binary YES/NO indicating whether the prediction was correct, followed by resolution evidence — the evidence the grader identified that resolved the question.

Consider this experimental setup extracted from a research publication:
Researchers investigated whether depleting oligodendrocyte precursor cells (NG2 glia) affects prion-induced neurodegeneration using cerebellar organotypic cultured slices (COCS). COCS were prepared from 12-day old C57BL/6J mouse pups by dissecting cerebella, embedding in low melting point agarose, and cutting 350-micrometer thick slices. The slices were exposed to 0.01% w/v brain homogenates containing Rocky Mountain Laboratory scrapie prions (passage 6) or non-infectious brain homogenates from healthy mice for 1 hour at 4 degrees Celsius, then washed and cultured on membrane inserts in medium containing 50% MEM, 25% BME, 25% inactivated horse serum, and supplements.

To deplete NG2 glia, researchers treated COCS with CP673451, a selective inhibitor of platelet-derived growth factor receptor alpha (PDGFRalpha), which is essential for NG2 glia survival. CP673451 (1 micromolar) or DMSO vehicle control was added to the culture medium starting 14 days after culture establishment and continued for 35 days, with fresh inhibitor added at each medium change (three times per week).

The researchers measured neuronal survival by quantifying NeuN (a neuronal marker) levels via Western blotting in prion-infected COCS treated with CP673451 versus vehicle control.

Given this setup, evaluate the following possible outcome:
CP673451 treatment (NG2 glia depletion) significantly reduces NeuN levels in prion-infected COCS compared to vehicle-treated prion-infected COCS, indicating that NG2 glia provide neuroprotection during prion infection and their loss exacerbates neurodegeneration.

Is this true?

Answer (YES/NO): YES